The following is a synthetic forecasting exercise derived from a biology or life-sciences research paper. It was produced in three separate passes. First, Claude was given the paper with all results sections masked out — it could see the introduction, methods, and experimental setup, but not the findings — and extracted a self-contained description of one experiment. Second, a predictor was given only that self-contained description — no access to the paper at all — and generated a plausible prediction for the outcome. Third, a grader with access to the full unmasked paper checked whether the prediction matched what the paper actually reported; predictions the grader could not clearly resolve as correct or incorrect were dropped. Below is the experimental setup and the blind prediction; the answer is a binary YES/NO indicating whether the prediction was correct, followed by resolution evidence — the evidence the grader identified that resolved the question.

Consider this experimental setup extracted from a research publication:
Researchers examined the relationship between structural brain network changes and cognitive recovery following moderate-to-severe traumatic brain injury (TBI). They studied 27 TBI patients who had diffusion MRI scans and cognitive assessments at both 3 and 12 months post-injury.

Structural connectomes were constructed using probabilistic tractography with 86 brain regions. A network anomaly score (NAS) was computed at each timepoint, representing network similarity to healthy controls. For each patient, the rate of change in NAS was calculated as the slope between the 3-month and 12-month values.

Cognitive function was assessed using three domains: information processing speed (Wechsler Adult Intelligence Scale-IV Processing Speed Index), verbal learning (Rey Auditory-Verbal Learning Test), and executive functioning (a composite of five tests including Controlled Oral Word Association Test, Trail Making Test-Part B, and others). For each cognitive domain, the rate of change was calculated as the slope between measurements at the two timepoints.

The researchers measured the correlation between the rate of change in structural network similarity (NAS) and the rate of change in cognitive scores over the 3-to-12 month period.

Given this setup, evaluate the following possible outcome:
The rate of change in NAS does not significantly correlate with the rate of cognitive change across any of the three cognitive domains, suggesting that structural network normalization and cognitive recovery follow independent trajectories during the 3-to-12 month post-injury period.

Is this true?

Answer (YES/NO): YES